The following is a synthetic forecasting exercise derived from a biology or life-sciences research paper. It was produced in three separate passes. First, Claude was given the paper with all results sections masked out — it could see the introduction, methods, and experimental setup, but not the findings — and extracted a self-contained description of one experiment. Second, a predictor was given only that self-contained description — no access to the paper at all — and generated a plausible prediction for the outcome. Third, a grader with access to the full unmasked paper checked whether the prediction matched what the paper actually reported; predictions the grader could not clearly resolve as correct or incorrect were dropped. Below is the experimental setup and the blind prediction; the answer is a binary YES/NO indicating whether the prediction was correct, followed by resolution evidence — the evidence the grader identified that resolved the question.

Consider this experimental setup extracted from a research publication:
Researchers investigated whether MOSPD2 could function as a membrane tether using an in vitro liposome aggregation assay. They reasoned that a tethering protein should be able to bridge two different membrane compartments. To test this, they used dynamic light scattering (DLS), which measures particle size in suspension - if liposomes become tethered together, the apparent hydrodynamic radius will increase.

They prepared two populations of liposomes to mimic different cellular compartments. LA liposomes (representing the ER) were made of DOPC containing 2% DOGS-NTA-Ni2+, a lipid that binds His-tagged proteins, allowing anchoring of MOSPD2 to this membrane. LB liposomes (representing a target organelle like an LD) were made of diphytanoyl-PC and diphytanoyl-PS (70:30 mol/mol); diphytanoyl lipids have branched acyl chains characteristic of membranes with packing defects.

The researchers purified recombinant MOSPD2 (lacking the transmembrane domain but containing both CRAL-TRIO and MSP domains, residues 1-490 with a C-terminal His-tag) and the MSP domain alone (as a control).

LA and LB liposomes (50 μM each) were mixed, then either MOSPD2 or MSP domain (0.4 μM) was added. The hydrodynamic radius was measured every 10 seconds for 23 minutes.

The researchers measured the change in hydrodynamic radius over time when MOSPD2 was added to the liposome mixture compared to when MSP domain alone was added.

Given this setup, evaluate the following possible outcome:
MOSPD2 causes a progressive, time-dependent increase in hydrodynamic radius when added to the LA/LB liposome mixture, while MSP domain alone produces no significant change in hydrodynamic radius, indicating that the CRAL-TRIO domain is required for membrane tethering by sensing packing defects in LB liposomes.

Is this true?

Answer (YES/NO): YES